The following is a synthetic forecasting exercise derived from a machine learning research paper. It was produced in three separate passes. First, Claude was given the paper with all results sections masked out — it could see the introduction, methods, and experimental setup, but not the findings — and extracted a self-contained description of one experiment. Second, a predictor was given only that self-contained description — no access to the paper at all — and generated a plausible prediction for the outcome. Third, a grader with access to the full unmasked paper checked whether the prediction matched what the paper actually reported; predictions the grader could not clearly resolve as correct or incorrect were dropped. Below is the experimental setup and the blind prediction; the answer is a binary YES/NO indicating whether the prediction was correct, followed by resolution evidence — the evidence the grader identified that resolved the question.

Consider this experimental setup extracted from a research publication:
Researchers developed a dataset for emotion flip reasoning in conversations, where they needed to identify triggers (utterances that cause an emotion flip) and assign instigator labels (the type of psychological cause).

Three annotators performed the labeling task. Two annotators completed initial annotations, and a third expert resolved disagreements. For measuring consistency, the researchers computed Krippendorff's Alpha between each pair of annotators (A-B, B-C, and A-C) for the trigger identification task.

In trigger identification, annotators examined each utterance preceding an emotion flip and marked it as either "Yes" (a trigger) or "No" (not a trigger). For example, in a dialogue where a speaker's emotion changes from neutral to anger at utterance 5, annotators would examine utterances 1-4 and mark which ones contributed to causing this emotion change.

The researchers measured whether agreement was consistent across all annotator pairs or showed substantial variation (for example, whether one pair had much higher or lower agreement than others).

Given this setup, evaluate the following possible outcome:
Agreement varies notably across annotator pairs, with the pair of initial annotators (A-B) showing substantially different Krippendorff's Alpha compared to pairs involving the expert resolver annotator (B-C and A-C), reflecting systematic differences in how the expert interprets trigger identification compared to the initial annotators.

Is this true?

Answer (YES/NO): NO